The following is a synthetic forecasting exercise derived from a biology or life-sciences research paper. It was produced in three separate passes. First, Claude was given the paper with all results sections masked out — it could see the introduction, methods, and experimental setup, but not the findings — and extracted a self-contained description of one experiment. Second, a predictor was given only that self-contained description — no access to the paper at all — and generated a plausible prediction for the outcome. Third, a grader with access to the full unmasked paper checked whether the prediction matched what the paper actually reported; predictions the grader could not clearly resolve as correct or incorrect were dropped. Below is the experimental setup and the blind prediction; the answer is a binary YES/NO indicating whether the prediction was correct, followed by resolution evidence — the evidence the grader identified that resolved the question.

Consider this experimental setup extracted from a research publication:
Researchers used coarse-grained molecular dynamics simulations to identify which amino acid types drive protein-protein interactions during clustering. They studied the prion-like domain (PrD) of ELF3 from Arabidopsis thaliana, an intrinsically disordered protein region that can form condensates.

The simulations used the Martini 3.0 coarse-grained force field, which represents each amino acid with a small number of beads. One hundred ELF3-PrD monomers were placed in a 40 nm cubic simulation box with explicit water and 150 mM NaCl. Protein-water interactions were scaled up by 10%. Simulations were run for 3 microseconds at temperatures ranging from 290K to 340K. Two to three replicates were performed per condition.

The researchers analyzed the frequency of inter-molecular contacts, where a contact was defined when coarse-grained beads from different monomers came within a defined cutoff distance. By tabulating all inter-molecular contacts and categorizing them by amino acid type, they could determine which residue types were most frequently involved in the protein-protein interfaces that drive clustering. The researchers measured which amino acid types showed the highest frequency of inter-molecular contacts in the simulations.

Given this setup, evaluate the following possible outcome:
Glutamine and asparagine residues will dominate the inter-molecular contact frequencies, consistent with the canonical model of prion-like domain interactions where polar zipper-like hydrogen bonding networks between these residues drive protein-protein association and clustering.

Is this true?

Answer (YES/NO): NO